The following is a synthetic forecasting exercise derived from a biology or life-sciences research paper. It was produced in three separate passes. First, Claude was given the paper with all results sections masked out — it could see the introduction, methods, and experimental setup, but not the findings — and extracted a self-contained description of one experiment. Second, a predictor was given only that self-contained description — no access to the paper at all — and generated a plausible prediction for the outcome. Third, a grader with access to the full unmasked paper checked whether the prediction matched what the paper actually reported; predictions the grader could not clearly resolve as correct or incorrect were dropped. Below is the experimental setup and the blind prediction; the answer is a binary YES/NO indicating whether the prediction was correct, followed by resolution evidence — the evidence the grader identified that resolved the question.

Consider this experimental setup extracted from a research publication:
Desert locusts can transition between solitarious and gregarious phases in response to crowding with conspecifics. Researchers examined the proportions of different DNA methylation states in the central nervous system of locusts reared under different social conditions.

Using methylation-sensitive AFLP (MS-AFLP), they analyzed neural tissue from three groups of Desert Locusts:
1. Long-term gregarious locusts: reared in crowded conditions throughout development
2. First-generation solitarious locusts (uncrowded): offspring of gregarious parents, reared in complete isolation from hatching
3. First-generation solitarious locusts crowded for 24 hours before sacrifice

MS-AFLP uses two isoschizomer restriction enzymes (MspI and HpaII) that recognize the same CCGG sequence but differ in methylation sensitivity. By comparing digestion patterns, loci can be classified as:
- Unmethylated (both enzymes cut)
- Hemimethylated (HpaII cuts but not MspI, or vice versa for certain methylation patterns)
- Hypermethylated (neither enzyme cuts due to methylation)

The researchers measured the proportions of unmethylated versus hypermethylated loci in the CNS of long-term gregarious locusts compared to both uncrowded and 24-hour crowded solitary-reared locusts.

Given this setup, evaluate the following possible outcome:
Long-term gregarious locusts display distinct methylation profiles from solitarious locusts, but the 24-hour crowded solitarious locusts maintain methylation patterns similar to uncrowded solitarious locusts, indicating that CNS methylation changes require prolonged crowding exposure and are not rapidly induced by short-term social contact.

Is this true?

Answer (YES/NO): YES